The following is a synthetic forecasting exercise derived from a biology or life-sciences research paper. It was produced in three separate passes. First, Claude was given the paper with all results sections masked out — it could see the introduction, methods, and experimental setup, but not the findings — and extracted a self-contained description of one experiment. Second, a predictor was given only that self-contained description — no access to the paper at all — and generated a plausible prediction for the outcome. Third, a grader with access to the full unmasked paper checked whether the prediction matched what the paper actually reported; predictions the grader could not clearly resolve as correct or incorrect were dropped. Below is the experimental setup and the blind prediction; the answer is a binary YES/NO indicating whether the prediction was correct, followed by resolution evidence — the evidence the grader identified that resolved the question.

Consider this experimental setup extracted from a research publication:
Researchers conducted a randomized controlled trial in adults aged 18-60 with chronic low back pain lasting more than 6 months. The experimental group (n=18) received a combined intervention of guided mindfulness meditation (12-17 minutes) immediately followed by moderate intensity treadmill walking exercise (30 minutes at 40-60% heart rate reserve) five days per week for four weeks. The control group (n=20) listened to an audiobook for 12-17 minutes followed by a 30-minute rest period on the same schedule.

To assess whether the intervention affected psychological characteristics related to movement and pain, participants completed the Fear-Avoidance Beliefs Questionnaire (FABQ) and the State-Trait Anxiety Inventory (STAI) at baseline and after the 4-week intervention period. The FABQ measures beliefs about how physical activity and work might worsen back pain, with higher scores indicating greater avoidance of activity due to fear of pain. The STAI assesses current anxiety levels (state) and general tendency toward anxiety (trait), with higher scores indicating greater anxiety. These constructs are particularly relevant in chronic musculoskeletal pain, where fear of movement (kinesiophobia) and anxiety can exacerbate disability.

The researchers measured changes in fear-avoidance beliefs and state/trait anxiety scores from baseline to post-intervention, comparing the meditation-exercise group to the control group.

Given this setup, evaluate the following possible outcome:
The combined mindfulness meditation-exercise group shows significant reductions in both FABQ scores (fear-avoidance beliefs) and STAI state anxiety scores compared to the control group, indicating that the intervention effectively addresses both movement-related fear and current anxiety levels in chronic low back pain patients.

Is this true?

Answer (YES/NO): NO